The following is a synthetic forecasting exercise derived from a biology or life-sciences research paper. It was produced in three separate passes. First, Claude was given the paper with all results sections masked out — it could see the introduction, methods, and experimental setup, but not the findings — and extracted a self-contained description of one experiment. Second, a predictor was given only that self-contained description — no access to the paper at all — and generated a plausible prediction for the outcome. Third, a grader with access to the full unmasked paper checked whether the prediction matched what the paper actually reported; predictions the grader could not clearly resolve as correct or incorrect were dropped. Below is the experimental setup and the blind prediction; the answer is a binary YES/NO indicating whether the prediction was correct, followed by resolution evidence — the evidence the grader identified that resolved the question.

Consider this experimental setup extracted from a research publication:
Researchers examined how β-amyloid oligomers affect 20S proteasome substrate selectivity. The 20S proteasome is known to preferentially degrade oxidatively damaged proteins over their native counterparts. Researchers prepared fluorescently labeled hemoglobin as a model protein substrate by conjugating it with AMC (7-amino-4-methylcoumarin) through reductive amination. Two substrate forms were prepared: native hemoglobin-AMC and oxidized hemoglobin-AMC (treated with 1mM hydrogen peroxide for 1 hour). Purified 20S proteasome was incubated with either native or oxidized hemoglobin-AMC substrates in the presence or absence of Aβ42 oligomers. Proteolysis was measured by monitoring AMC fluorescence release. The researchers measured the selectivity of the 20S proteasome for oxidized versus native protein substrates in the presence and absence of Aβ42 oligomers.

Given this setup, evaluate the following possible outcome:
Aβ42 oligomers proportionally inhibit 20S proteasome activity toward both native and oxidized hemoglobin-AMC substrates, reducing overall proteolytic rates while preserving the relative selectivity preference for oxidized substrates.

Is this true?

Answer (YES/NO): NO